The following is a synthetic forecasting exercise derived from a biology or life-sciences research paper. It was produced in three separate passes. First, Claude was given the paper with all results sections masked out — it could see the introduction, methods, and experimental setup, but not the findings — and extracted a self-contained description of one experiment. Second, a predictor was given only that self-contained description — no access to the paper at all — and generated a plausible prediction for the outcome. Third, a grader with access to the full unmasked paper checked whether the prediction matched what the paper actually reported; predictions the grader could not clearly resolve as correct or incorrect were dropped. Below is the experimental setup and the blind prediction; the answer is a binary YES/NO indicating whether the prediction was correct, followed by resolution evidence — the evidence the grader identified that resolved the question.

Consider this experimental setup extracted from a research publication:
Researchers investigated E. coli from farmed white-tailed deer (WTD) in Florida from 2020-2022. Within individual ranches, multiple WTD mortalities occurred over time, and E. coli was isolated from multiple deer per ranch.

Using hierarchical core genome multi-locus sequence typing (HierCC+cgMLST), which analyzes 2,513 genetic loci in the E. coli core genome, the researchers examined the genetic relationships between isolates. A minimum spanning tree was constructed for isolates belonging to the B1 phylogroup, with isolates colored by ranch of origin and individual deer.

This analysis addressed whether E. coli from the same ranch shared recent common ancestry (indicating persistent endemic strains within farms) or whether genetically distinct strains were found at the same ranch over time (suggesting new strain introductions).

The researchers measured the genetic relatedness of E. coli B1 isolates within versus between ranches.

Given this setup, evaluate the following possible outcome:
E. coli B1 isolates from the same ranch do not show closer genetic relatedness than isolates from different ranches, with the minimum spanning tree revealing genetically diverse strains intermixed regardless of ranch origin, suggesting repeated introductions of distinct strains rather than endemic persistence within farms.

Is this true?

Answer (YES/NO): NO